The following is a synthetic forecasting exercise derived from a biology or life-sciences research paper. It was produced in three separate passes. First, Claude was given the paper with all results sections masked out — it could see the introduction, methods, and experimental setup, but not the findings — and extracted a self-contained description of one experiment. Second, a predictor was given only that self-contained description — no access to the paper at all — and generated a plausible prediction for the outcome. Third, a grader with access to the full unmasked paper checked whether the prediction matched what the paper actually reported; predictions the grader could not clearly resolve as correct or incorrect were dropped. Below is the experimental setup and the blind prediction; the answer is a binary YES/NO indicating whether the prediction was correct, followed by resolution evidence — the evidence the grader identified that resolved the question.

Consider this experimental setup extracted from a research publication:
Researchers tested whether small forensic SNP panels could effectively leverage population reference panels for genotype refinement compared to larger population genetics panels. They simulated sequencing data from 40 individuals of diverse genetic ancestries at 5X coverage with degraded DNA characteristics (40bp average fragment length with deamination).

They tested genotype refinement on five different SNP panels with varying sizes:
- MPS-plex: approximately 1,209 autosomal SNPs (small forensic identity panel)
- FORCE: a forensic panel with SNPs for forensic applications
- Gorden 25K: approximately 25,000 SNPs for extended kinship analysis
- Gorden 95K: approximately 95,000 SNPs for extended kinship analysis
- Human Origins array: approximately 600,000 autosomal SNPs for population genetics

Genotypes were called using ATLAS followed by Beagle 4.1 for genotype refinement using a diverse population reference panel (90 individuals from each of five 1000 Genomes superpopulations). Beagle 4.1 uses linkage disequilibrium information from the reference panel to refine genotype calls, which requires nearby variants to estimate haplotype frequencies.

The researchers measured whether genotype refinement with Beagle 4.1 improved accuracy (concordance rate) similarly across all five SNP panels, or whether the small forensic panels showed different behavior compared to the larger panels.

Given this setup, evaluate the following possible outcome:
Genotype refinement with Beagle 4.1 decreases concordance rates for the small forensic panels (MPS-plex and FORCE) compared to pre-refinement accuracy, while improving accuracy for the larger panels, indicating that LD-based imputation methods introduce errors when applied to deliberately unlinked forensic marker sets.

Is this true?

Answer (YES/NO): NO